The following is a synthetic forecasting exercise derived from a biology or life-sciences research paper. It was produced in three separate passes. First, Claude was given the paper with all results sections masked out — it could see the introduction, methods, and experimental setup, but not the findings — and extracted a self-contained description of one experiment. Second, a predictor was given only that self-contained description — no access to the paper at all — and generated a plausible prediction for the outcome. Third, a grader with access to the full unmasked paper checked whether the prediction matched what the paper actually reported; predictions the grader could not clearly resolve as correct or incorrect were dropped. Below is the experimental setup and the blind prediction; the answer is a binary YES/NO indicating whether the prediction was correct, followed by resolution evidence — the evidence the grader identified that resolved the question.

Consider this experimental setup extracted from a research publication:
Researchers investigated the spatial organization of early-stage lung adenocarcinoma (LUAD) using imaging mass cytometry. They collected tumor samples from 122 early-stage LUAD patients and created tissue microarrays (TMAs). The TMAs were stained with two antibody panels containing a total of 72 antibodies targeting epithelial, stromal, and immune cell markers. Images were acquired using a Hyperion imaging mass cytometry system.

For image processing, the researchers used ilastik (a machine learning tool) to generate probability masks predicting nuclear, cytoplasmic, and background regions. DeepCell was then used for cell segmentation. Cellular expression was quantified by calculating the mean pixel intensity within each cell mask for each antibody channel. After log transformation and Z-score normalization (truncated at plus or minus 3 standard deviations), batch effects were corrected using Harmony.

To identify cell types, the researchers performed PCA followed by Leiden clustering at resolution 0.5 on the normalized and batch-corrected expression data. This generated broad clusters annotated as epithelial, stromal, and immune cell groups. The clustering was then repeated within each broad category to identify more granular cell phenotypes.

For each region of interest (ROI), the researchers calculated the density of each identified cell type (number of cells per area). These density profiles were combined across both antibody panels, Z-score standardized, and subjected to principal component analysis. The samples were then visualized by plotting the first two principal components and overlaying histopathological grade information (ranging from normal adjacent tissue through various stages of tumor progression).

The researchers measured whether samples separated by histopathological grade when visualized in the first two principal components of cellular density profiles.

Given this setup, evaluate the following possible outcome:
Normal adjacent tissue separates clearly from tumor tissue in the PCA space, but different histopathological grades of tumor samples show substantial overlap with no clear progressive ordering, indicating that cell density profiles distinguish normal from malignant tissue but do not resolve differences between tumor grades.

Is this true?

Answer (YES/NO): NO